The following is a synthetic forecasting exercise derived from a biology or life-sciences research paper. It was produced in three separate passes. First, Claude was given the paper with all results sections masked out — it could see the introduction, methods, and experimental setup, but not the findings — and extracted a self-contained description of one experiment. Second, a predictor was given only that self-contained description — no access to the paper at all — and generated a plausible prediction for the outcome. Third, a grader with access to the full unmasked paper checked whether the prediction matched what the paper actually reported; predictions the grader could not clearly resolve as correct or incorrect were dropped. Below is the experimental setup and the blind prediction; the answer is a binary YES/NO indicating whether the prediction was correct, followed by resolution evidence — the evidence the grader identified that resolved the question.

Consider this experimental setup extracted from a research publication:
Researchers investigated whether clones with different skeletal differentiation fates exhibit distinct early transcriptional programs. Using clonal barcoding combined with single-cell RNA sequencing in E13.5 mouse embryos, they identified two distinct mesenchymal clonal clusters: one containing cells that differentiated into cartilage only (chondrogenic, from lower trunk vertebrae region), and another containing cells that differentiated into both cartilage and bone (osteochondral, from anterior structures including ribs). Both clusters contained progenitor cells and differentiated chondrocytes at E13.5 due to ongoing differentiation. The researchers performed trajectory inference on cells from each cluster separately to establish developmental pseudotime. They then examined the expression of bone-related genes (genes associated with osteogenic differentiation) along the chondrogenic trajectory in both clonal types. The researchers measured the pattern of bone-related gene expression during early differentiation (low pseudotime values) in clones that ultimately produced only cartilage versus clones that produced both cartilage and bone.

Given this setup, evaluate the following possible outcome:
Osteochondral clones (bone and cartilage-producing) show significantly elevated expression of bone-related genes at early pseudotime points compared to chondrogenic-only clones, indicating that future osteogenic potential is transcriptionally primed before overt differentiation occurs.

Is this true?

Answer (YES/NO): NO